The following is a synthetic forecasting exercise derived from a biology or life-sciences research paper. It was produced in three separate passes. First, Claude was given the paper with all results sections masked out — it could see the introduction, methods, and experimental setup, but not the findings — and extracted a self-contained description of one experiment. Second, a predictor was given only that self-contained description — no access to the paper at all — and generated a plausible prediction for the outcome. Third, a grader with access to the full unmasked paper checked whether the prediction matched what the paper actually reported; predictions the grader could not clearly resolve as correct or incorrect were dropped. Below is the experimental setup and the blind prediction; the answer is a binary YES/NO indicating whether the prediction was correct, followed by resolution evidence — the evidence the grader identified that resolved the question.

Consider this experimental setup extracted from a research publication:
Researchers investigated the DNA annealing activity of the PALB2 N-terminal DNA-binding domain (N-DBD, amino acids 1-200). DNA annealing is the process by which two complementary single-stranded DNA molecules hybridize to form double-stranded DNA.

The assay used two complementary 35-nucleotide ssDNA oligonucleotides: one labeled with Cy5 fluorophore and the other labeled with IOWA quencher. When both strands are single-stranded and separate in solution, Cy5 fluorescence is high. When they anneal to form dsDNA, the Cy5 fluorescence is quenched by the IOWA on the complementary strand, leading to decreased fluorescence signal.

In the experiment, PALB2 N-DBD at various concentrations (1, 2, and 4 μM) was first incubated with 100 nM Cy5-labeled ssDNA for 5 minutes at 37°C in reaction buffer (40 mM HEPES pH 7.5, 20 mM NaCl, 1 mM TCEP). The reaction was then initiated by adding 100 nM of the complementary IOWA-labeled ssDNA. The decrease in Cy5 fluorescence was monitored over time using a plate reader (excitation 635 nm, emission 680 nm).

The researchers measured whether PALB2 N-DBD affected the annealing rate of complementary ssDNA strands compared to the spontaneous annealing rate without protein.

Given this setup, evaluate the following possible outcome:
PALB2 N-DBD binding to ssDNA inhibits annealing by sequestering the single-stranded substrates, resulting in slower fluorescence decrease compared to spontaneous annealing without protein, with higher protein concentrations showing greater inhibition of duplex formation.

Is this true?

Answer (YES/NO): NO